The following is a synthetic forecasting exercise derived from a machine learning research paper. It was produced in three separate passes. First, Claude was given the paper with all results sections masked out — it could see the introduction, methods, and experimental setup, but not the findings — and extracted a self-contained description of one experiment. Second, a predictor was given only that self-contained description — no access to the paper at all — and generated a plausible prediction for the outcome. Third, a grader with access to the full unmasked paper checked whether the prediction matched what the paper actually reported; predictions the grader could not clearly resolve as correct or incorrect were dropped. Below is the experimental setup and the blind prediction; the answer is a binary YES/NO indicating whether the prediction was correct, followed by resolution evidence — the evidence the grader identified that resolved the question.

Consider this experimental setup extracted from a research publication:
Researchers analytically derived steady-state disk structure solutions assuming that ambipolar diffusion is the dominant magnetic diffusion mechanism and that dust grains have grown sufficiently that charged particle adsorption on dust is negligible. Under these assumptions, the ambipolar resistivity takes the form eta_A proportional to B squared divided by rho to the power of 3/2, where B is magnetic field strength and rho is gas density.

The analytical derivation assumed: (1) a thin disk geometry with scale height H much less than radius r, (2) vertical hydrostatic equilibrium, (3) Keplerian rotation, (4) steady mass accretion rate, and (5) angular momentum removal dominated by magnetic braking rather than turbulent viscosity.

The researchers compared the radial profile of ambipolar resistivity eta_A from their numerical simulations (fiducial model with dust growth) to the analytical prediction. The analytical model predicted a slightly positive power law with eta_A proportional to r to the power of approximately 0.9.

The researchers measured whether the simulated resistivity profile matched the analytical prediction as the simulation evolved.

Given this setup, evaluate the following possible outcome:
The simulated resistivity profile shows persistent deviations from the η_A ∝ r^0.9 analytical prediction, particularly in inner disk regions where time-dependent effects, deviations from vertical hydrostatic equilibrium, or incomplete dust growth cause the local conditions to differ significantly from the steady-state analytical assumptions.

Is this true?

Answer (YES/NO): NO